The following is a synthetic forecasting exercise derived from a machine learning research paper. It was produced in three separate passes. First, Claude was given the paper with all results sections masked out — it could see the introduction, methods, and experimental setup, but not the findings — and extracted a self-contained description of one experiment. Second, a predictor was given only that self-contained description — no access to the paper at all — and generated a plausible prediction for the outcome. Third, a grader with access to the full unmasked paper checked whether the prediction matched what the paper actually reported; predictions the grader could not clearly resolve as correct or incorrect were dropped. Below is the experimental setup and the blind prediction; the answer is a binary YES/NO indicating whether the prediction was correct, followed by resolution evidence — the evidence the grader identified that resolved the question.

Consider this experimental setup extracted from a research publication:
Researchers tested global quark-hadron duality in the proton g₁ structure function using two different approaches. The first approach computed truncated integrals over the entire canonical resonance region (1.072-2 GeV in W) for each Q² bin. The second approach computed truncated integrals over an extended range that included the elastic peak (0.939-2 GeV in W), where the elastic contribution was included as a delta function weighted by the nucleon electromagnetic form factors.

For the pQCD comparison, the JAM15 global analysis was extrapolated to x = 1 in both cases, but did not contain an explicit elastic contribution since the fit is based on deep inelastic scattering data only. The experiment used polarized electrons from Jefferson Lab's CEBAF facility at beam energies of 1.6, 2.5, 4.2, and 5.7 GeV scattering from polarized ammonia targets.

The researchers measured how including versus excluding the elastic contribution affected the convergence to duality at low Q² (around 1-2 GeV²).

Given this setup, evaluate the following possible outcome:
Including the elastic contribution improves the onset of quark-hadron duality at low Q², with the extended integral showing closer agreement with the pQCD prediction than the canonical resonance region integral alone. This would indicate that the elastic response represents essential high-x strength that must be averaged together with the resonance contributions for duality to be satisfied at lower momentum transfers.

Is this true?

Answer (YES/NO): YES